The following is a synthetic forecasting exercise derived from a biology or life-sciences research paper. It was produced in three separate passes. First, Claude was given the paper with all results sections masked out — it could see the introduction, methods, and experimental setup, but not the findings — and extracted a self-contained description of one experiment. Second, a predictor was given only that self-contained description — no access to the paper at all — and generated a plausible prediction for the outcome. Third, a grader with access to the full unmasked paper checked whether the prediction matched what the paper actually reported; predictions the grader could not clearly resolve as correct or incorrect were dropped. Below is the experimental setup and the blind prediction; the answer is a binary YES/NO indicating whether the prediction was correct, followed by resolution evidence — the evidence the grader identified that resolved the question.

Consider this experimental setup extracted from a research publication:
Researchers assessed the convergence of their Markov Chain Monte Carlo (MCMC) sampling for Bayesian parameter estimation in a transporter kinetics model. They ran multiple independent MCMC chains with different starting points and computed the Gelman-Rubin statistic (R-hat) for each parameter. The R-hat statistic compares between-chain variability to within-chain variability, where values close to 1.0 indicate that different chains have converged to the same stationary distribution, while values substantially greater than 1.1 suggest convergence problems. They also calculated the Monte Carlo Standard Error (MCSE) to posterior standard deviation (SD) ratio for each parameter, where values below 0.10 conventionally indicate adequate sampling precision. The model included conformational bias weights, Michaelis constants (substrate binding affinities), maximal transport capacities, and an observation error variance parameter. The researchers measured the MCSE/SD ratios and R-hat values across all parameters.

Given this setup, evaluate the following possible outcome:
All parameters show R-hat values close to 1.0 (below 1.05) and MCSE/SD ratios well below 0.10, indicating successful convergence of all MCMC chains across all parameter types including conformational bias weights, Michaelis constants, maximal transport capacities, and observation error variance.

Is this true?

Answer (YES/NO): NO